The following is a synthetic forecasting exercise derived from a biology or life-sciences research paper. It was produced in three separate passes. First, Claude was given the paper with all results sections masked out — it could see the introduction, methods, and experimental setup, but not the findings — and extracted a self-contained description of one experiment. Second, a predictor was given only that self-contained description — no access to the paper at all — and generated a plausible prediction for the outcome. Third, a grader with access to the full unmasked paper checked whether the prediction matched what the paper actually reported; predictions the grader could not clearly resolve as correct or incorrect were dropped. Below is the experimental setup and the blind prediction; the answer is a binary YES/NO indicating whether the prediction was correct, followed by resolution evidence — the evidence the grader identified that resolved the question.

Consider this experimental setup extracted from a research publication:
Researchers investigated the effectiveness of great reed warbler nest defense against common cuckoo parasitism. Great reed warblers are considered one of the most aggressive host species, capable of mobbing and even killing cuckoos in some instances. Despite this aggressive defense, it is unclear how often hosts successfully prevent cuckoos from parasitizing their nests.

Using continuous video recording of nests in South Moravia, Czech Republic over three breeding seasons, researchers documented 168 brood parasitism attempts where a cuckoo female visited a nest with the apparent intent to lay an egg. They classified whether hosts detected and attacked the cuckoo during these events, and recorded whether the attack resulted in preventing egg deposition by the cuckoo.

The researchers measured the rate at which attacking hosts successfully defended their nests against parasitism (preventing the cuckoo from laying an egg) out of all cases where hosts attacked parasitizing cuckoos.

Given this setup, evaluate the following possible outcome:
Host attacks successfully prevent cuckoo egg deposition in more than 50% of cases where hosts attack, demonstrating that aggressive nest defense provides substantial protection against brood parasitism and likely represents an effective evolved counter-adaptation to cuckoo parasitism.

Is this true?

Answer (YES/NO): NO